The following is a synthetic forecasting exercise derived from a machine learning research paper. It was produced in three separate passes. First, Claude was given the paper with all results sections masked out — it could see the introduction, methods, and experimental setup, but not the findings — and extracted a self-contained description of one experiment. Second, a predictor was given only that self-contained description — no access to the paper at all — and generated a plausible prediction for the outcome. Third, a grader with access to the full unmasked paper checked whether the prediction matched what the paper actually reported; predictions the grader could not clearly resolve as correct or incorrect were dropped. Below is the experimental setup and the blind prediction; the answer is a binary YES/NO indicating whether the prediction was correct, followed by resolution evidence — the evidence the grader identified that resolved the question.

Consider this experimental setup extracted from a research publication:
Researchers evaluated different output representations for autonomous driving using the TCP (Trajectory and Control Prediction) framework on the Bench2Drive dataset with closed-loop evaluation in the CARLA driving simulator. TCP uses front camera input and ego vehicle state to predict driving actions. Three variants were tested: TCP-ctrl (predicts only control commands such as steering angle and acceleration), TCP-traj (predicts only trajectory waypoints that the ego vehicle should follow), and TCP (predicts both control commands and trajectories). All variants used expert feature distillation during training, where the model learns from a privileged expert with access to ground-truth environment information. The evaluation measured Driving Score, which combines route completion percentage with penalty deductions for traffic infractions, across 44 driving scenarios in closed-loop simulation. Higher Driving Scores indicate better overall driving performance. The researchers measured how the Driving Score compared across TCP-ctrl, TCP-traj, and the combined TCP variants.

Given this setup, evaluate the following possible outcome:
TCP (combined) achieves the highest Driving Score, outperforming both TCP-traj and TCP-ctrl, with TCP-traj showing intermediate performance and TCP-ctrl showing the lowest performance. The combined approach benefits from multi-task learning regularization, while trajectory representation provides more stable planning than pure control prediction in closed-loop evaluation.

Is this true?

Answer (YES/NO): NO